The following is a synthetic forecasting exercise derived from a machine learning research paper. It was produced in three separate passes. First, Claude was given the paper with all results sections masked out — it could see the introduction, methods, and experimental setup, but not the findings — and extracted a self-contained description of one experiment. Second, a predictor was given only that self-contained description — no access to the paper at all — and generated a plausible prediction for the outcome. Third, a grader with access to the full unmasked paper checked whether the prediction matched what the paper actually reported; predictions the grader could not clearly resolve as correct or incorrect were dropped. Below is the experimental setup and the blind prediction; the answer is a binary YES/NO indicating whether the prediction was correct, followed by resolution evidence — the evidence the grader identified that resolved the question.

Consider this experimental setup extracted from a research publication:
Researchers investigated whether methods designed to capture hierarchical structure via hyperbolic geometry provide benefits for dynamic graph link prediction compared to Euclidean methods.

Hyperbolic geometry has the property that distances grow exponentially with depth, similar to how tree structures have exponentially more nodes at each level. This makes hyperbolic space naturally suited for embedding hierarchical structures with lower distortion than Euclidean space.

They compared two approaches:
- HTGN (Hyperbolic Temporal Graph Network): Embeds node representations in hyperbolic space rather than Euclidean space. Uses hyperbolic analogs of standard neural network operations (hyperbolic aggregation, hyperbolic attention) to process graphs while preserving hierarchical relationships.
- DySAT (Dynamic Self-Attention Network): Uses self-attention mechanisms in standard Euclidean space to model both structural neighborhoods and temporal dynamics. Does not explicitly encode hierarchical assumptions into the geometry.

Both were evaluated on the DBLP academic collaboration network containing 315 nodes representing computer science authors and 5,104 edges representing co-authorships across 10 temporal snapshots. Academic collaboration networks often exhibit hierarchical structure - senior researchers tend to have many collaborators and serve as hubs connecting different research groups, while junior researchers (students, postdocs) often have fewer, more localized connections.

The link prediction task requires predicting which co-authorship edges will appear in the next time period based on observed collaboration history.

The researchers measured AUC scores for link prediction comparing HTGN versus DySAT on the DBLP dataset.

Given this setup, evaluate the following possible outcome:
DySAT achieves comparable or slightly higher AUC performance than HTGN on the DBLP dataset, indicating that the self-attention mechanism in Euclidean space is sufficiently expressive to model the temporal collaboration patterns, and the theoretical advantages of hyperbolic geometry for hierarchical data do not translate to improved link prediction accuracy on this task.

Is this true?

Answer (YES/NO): NO